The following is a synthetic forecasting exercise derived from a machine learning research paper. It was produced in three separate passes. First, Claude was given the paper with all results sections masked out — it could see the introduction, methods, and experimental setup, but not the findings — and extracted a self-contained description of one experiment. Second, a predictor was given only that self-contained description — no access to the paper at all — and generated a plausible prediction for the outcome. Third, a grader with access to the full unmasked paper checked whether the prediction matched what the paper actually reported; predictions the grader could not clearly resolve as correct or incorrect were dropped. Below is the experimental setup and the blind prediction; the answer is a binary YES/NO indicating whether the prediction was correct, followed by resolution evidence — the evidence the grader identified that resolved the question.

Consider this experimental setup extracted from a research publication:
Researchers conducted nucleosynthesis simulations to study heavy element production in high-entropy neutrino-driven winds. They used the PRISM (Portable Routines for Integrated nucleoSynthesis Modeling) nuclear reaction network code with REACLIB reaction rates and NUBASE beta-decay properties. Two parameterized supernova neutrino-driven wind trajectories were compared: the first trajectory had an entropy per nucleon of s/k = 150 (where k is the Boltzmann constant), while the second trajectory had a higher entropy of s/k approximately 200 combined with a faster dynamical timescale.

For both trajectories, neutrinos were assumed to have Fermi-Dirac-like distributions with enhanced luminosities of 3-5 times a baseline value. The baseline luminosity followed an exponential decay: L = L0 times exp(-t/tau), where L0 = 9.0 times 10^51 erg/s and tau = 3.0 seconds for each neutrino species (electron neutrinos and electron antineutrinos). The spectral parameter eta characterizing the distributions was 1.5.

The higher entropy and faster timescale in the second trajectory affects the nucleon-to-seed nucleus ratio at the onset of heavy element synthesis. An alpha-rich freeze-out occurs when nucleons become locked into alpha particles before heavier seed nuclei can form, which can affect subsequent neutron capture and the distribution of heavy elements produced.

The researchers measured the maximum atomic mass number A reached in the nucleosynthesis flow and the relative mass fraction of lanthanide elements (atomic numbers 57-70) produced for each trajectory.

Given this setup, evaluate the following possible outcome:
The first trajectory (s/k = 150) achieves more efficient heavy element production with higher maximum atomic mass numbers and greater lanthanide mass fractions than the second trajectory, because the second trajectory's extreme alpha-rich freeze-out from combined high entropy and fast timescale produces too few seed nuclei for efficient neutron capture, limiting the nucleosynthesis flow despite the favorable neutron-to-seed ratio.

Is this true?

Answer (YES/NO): NO